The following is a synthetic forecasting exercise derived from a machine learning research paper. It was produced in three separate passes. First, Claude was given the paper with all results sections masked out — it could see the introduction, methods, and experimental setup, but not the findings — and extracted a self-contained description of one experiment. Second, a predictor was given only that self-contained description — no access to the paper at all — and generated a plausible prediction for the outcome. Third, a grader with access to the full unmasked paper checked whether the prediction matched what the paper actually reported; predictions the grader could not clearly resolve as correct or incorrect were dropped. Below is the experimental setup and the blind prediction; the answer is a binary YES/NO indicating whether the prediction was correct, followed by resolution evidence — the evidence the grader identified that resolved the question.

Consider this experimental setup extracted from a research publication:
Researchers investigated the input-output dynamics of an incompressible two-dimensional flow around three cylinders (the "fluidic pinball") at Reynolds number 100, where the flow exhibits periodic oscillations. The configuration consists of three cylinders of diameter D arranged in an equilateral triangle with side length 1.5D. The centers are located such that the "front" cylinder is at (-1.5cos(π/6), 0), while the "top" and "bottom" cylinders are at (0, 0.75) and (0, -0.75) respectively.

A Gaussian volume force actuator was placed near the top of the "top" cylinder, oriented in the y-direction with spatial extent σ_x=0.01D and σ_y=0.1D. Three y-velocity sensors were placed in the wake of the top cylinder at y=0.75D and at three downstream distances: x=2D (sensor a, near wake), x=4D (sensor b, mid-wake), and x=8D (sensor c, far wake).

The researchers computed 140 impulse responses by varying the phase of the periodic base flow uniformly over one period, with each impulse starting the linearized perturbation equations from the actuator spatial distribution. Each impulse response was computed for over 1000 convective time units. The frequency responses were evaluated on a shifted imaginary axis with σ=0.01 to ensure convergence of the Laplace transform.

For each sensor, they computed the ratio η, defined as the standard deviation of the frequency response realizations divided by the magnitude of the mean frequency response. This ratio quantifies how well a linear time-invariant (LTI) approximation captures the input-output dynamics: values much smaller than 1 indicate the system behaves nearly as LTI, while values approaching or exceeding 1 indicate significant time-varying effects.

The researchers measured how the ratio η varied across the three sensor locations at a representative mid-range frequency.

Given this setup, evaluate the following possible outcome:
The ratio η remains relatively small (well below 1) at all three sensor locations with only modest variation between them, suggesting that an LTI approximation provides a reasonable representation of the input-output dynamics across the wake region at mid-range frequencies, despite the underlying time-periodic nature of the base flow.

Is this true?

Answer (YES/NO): NO